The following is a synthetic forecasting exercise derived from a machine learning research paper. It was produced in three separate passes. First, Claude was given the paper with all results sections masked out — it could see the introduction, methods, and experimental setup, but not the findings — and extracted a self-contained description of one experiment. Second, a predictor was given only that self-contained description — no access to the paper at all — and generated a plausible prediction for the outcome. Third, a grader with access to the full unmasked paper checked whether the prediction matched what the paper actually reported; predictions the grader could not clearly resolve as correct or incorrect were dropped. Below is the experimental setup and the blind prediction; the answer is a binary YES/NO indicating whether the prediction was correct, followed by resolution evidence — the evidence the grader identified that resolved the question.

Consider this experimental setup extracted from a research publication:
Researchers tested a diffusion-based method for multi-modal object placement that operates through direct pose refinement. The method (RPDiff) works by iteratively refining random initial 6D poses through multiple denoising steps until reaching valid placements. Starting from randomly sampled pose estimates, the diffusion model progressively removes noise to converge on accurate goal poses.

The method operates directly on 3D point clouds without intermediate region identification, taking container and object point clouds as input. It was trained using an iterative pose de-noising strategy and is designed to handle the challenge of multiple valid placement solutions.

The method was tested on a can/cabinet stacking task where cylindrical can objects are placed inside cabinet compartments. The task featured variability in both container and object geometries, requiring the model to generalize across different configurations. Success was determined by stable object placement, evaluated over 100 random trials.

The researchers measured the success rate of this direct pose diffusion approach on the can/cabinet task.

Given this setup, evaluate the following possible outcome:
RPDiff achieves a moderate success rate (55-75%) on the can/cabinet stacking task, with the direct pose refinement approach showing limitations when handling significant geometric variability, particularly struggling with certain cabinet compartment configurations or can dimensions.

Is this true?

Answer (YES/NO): NO